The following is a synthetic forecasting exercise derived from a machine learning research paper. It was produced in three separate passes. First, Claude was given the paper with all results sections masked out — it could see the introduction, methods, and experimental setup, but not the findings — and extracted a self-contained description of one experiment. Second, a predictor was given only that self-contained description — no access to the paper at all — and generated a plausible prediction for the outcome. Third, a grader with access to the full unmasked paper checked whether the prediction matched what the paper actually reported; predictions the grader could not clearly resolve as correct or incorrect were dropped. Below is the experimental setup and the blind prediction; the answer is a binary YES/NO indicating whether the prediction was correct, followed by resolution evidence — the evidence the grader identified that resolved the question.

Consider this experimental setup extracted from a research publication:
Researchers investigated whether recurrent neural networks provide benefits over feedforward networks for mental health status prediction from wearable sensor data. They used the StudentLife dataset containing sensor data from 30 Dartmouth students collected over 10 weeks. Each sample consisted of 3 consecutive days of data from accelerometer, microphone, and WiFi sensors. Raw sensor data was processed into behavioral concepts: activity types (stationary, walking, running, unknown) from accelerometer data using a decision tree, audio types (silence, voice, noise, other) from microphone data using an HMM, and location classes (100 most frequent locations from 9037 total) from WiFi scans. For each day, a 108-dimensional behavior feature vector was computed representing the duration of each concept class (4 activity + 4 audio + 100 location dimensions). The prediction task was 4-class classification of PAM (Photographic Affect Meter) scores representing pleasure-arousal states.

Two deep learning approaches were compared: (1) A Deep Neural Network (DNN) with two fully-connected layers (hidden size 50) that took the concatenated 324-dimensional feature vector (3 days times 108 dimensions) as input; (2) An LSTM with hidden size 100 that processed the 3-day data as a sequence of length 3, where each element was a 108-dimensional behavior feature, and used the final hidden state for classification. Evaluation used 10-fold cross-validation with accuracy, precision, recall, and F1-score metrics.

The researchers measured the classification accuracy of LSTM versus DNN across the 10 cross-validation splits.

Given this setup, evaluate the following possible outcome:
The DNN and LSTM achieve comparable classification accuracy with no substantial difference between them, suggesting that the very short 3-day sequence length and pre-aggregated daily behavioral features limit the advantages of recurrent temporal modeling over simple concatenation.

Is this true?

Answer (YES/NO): NO